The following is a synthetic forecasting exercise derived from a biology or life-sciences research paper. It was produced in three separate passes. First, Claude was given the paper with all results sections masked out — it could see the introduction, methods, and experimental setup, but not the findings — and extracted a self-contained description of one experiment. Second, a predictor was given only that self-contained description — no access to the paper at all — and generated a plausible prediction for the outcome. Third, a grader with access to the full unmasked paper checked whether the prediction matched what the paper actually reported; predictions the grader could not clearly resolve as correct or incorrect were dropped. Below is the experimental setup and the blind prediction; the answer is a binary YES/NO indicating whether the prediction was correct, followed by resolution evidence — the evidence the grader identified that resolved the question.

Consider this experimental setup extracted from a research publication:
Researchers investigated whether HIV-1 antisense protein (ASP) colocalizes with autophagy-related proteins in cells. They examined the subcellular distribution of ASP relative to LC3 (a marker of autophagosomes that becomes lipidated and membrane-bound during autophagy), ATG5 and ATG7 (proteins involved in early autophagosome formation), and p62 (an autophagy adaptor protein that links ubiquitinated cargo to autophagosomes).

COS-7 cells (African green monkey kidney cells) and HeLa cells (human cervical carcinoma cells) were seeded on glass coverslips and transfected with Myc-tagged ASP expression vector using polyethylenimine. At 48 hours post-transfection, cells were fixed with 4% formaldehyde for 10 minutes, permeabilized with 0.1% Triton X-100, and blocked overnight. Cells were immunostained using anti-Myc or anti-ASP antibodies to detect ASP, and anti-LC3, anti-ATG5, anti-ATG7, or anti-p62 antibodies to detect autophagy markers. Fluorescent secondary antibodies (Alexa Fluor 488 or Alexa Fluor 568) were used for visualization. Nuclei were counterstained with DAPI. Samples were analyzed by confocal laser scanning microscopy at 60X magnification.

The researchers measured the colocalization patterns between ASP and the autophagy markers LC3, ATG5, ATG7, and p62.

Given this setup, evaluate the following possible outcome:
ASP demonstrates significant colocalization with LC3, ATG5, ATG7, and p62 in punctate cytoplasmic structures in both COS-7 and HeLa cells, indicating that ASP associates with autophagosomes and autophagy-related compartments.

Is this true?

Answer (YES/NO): NO